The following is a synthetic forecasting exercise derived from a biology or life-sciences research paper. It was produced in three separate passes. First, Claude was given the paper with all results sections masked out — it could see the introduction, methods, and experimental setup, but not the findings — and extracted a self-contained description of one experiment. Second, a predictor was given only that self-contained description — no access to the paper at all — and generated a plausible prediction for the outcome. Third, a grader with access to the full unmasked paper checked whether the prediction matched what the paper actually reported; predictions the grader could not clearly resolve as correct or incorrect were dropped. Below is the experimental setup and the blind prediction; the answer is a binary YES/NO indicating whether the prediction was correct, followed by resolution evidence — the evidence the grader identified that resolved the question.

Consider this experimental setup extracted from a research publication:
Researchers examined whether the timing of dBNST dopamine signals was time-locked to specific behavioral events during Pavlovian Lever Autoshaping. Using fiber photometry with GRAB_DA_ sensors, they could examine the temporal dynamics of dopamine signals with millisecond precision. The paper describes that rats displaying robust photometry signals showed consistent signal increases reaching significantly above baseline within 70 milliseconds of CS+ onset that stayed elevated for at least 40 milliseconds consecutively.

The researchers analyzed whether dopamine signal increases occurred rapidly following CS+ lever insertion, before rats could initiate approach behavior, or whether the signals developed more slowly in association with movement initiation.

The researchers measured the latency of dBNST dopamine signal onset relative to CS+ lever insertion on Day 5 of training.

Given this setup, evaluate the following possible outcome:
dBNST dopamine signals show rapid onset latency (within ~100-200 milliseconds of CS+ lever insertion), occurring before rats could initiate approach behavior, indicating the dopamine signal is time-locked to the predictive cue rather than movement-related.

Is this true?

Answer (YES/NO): YES